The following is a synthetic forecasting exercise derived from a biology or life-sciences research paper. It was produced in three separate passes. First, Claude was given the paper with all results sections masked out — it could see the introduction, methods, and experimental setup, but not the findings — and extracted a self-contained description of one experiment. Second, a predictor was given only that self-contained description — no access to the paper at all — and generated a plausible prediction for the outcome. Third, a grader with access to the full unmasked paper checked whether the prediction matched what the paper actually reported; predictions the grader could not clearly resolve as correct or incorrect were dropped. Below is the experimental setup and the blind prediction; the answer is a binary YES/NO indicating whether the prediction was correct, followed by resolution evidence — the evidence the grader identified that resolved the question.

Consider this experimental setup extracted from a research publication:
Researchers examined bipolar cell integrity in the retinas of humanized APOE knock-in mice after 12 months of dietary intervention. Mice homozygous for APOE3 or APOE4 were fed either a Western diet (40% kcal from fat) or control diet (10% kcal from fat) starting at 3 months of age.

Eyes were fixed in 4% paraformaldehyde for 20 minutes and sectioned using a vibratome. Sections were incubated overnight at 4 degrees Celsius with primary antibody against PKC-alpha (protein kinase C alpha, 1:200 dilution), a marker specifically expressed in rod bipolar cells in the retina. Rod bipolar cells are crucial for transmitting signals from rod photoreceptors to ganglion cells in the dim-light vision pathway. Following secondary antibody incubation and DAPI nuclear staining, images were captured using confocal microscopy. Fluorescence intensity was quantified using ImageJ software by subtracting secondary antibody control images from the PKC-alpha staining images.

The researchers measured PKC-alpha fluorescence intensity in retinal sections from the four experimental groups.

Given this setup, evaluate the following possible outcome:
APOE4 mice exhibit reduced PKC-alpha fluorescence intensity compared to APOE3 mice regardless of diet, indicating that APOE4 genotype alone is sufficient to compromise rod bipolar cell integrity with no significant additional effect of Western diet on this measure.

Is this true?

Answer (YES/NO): NO